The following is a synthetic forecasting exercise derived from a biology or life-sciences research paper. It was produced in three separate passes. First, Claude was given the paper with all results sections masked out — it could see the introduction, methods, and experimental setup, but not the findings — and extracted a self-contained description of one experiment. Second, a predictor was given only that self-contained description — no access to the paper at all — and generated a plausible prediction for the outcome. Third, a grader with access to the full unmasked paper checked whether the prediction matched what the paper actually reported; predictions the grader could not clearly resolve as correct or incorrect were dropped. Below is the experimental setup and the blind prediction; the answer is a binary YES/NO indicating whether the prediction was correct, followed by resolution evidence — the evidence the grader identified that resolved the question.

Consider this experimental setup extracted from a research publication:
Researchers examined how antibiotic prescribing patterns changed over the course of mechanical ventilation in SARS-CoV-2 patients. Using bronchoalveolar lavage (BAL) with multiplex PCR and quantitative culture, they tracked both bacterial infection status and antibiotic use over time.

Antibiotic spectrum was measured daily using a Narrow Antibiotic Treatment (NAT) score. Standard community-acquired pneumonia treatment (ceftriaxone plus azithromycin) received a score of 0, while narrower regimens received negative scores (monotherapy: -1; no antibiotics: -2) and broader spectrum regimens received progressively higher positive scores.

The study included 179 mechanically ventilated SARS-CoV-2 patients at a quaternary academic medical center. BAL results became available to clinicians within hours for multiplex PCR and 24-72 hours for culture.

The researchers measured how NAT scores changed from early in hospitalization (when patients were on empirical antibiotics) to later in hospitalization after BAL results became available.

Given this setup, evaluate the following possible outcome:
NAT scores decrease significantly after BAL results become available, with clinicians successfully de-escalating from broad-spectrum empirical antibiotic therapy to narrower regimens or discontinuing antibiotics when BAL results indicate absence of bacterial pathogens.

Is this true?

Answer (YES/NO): YES